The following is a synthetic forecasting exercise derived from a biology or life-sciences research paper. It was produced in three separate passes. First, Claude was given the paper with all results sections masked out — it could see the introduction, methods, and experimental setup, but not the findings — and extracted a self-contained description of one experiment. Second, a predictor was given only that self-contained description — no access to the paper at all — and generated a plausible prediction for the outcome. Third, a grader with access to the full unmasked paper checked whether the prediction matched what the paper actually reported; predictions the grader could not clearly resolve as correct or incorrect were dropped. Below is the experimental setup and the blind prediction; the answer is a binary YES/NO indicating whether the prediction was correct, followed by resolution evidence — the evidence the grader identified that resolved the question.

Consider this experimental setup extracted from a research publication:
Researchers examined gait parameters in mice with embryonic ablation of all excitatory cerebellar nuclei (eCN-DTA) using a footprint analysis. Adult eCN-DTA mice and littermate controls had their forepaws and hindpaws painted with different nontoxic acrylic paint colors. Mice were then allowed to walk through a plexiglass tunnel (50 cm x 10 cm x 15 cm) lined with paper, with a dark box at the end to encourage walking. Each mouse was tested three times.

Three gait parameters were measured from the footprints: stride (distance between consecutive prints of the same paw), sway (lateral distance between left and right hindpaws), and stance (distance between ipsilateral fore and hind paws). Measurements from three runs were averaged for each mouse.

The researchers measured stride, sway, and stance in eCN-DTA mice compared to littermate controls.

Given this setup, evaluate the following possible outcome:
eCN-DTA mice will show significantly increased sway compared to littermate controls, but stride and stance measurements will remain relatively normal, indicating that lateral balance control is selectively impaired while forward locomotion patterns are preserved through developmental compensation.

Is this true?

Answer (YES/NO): NO